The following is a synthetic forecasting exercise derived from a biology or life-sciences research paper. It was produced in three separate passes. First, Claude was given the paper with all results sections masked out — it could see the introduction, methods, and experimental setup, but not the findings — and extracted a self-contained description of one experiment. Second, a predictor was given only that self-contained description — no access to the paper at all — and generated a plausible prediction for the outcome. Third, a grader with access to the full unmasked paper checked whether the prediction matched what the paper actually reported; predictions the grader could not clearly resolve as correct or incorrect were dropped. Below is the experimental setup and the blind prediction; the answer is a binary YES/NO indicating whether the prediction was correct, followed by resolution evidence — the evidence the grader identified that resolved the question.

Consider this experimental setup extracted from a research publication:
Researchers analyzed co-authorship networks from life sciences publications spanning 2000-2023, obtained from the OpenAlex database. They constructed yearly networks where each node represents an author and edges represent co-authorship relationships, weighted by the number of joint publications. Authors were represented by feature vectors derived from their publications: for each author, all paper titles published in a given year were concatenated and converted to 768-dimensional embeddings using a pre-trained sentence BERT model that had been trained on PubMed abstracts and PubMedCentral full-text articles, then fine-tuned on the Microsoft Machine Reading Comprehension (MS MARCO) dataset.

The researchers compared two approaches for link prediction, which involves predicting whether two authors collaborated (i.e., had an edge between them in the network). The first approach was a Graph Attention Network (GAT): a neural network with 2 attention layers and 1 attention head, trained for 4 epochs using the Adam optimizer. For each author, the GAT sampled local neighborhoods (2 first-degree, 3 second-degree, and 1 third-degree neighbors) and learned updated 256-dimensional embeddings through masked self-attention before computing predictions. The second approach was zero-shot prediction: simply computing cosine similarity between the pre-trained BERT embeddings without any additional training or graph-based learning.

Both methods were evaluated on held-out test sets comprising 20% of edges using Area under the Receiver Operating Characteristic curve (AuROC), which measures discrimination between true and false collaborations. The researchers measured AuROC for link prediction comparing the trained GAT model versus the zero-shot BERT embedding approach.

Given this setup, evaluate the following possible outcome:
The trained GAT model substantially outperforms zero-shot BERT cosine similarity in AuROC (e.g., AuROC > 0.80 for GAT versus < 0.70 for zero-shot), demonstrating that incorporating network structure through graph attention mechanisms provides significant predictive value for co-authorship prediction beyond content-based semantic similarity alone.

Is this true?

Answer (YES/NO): NO